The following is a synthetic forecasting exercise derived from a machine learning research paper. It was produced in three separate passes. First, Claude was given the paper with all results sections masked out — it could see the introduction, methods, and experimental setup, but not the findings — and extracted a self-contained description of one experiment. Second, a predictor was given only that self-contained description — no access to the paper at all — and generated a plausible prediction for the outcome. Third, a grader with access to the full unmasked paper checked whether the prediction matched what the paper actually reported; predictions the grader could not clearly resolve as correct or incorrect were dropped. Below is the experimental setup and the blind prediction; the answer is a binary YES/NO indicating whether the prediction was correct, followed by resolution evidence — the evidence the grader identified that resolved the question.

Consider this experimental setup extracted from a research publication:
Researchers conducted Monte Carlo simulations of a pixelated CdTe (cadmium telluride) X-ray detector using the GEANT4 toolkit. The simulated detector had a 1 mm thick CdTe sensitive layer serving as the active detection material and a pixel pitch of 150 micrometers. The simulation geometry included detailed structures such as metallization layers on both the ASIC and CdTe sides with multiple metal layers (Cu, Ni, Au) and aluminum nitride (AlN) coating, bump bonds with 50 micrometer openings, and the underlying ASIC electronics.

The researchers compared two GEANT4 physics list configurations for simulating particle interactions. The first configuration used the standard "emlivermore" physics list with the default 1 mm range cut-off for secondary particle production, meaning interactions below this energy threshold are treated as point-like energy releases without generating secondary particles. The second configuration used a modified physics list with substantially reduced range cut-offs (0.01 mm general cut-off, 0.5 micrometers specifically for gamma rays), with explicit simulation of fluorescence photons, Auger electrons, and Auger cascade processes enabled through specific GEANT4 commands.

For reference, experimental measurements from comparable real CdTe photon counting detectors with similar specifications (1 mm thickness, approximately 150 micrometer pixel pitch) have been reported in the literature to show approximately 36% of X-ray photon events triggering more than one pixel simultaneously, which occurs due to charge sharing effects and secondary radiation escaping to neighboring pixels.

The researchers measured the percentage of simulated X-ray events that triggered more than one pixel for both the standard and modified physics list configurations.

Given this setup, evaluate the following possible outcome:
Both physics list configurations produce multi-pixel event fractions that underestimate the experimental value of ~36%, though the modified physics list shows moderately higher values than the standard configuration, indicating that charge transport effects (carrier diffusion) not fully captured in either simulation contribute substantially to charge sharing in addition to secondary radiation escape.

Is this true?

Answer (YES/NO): NO